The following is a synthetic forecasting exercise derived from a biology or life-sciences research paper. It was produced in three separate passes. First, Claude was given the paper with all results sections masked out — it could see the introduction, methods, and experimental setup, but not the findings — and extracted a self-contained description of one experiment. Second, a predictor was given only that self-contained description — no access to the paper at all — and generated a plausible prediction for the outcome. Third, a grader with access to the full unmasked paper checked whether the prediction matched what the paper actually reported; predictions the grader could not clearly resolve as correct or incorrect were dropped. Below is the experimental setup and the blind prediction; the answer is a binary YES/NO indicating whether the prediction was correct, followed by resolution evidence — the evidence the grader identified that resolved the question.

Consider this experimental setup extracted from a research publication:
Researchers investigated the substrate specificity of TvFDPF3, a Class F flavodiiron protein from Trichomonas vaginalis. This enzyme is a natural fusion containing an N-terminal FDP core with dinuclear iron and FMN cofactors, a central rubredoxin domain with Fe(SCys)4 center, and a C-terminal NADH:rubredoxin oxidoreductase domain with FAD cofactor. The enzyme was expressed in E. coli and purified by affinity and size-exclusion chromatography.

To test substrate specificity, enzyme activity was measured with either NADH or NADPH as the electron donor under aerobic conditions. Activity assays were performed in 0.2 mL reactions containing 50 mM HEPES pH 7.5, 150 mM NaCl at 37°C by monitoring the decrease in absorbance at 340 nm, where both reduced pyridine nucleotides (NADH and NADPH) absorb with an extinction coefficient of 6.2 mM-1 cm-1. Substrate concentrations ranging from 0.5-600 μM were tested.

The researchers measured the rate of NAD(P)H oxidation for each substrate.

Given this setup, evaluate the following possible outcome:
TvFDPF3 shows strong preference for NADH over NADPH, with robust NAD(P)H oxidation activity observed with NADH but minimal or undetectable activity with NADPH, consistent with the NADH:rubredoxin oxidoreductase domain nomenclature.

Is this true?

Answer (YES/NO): NO